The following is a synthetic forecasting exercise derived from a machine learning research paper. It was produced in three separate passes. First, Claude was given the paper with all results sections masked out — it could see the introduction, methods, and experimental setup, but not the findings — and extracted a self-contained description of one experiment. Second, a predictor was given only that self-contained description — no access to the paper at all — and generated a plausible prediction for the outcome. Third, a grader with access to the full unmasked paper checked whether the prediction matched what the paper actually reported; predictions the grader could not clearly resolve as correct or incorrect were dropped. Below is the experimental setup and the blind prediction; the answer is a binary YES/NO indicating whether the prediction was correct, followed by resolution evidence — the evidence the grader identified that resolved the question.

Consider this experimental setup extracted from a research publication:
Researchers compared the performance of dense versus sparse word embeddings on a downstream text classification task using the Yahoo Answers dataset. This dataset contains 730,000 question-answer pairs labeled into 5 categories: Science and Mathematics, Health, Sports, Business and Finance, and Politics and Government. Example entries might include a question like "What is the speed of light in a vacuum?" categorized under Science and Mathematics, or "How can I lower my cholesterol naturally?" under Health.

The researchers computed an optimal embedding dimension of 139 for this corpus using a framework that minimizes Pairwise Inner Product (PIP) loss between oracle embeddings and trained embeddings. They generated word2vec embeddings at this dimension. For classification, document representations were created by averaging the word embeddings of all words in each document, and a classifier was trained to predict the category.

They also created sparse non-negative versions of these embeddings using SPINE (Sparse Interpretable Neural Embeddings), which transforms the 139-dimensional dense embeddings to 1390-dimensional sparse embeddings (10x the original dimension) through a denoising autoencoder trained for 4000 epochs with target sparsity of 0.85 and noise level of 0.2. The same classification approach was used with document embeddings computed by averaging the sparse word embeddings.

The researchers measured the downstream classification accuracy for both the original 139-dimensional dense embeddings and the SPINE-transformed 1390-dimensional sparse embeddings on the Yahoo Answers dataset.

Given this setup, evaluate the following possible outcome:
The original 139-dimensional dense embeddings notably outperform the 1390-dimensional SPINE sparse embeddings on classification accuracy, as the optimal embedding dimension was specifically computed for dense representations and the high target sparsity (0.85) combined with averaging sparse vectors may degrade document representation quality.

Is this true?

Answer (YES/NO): YES